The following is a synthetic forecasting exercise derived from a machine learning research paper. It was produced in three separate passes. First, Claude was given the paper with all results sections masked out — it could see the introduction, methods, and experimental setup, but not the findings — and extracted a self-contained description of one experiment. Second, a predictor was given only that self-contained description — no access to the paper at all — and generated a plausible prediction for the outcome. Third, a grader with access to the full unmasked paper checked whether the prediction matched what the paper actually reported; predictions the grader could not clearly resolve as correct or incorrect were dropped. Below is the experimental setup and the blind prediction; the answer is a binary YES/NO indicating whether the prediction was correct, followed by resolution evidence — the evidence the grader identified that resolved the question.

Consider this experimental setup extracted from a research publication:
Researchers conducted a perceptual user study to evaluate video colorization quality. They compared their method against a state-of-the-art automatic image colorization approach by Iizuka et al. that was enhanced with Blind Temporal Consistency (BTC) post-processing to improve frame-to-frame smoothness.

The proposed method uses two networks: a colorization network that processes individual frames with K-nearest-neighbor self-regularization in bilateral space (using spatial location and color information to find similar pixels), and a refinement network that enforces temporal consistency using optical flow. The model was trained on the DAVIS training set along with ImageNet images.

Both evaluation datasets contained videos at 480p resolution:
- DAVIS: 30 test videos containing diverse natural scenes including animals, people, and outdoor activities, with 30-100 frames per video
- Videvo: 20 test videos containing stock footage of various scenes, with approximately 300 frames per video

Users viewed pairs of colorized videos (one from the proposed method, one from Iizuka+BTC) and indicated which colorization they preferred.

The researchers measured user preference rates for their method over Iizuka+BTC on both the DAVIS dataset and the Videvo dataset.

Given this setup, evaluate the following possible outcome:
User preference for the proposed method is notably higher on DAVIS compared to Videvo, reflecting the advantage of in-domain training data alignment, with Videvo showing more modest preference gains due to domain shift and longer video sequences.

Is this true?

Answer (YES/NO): NO